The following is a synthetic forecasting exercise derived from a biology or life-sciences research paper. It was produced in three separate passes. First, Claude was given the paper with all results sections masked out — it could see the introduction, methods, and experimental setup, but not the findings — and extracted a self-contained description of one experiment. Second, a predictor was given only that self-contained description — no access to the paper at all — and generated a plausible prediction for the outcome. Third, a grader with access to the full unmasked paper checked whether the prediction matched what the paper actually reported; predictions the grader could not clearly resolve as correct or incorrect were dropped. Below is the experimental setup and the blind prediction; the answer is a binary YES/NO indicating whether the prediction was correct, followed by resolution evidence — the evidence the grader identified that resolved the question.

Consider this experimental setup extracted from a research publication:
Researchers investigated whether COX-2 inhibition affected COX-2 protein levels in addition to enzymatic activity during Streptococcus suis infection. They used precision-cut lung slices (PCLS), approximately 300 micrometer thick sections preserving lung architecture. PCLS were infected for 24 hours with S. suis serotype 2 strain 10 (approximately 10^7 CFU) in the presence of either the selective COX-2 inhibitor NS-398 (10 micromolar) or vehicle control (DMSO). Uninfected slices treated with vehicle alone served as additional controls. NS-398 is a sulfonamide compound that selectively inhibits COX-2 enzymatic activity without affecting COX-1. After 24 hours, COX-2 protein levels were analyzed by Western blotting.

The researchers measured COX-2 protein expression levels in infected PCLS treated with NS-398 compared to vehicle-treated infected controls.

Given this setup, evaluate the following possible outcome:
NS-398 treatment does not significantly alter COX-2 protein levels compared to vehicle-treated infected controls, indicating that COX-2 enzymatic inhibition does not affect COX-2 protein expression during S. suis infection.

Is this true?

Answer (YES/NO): NO